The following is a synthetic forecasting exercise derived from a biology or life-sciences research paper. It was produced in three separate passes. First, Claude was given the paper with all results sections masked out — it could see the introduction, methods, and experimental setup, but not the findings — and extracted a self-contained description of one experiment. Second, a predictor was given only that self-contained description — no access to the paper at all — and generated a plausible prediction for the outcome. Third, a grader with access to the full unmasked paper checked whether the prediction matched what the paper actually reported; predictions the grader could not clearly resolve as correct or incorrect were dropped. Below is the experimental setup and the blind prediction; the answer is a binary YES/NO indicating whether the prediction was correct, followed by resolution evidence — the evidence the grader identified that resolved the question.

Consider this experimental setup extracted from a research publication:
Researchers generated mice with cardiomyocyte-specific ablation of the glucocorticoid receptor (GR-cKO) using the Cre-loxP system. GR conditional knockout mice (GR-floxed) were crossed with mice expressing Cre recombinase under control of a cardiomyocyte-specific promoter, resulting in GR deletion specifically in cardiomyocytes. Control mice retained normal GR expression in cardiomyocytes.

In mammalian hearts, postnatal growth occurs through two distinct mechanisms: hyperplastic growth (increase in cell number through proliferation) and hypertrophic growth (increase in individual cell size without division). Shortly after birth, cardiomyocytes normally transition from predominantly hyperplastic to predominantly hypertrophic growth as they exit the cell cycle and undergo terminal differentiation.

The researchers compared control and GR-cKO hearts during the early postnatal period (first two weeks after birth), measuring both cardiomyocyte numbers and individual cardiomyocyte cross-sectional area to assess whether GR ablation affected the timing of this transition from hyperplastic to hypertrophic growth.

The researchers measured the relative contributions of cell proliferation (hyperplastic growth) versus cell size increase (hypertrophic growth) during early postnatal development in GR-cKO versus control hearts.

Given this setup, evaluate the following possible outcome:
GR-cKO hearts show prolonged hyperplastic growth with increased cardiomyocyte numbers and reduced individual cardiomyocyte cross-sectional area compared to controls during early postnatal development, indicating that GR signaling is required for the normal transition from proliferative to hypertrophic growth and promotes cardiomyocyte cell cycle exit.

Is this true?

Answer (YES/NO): YES